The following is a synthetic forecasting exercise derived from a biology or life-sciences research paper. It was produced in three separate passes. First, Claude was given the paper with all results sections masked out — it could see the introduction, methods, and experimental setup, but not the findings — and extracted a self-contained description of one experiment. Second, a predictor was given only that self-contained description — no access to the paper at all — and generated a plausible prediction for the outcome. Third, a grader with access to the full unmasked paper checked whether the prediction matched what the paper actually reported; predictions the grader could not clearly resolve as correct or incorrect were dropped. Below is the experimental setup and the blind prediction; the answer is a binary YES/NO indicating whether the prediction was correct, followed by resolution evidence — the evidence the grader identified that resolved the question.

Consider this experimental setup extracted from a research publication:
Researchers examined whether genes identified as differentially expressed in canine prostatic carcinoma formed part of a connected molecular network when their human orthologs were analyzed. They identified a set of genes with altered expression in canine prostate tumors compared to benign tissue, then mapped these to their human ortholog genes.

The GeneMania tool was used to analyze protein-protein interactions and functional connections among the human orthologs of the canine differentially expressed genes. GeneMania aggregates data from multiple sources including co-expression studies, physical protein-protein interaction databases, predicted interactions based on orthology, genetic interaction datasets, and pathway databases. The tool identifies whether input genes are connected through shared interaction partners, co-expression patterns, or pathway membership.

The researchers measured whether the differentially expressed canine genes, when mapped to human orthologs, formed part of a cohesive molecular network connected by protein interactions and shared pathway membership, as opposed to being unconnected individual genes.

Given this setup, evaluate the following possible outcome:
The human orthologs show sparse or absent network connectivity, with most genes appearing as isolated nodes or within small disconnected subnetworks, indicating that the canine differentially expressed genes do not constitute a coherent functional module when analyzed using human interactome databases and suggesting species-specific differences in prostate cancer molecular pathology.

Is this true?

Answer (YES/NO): NO